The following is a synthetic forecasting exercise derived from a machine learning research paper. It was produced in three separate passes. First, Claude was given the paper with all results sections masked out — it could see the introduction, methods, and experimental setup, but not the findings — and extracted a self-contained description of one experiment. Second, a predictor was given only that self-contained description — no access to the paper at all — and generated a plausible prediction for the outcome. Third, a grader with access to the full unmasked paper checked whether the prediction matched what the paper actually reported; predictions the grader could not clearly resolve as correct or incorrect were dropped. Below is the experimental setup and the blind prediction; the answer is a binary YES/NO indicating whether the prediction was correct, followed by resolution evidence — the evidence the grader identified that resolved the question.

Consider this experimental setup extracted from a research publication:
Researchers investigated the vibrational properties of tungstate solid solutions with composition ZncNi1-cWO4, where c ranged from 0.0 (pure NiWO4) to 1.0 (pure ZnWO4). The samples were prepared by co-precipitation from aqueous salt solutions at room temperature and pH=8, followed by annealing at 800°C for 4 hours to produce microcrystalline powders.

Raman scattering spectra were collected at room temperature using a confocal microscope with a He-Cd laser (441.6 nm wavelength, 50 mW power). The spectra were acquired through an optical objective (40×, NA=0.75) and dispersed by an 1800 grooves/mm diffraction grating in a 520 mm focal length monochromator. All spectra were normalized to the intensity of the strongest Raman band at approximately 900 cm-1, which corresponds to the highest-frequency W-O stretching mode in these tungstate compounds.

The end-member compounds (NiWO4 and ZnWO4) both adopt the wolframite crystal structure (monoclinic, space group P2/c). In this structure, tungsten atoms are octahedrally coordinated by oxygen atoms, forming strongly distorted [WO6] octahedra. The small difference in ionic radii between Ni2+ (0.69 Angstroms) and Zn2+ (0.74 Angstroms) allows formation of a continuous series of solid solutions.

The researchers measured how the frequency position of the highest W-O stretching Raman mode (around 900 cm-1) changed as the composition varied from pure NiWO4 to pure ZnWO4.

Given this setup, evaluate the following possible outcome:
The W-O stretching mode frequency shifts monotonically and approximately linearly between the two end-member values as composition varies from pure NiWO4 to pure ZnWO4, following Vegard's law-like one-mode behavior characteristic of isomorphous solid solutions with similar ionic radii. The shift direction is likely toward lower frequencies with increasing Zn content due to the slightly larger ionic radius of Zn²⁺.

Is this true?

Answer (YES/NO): NO